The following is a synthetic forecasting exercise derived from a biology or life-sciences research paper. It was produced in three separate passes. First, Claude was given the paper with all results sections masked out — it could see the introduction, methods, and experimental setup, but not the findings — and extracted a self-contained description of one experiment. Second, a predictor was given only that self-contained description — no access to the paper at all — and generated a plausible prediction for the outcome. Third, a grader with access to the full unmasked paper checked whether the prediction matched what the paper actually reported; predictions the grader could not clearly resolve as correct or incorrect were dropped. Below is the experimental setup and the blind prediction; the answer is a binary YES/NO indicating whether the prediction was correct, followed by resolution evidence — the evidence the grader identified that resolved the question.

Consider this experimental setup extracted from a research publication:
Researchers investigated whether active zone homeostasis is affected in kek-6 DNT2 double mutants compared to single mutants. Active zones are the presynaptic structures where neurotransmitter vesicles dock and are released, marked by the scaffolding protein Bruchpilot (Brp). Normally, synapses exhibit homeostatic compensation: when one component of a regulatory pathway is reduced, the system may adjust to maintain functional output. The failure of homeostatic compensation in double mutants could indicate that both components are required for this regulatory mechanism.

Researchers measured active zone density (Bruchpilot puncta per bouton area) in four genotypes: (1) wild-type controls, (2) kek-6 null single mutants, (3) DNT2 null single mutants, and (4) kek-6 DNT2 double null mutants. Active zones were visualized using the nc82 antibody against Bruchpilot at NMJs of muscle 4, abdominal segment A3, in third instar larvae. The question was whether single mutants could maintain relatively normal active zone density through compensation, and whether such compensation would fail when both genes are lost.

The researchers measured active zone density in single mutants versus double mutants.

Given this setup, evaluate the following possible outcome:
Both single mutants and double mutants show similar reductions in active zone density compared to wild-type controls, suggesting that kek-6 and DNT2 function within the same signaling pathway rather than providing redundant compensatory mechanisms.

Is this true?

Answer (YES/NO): NO